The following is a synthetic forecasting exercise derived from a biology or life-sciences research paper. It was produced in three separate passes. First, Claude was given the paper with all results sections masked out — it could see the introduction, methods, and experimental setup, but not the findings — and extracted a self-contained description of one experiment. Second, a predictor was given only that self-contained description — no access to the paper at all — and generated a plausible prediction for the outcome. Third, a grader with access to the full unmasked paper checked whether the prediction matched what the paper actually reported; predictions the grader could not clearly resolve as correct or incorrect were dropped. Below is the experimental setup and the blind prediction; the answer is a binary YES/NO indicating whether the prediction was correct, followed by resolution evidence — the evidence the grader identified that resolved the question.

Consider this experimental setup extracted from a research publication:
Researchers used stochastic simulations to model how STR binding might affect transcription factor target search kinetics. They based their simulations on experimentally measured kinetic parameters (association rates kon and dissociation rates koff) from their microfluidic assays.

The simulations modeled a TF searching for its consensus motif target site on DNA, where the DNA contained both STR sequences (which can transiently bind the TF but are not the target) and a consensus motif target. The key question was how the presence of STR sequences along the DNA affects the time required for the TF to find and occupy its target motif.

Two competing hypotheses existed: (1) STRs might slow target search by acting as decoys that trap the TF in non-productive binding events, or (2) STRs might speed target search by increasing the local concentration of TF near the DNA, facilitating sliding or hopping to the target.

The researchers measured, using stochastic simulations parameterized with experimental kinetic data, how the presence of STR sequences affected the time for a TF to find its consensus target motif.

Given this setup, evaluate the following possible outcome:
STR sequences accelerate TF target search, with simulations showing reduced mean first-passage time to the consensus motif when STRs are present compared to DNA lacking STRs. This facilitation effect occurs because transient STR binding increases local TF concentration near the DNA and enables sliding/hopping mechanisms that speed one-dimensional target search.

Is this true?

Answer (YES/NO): NO